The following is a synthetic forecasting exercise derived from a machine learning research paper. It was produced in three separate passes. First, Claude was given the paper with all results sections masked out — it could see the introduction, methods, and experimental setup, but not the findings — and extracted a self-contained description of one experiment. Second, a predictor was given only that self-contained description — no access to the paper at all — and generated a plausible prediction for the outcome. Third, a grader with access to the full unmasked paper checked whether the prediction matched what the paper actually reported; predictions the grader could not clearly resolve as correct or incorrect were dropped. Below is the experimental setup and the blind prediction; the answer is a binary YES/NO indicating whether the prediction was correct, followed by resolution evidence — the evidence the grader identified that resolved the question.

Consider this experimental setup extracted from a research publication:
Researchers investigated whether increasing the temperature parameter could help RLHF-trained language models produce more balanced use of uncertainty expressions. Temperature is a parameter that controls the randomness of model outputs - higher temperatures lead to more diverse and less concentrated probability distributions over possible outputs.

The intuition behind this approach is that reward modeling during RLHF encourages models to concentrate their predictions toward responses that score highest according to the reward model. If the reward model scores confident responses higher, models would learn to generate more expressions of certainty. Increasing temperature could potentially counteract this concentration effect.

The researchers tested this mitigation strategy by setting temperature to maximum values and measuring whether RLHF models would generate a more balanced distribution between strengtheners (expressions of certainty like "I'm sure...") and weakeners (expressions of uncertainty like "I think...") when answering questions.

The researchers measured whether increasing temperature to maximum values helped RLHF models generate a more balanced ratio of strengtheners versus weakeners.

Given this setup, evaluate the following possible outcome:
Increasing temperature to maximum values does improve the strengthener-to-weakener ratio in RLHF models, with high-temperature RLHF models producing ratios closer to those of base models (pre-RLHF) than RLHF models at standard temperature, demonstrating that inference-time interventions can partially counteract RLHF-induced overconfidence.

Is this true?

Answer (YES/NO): NO